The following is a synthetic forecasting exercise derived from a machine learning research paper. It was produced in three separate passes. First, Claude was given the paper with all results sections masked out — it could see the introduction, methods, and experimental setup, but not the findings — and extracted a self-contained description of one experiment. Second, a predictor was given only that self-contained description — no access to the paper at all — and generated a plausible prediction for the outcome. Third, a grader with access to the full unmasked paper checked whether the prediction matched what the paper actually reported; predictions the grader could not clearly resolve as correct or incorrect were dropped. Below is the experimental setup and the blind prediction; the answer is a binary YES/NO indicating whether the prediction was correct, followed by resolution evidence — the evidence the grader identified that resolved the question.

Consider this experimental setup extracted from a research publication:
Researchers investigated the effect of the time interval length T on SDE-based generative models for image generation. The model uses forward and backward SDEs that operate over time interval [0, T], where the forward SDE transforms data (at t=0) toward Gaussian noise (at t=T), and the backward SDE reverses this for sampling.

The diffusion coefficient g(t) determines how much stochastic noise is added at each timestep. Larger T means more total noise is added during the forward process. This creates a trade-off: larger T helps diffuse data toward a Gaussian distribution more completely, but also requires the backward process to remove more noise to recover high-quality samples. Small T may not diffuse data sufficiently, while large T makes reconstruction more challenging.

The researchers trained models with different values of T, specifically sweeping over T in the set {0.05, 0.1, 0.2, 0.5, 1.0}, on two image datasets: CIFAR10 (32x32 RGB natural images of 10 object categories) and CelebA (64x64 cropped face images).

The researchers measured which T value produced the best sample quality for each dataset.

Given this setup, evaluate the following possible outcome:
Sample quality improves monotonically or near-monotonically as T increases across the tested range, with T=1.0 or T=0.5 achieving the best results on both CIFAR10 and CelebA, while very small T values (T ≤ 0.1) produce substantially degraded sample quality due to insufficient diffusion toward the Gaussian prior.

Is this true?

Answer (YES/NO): NO